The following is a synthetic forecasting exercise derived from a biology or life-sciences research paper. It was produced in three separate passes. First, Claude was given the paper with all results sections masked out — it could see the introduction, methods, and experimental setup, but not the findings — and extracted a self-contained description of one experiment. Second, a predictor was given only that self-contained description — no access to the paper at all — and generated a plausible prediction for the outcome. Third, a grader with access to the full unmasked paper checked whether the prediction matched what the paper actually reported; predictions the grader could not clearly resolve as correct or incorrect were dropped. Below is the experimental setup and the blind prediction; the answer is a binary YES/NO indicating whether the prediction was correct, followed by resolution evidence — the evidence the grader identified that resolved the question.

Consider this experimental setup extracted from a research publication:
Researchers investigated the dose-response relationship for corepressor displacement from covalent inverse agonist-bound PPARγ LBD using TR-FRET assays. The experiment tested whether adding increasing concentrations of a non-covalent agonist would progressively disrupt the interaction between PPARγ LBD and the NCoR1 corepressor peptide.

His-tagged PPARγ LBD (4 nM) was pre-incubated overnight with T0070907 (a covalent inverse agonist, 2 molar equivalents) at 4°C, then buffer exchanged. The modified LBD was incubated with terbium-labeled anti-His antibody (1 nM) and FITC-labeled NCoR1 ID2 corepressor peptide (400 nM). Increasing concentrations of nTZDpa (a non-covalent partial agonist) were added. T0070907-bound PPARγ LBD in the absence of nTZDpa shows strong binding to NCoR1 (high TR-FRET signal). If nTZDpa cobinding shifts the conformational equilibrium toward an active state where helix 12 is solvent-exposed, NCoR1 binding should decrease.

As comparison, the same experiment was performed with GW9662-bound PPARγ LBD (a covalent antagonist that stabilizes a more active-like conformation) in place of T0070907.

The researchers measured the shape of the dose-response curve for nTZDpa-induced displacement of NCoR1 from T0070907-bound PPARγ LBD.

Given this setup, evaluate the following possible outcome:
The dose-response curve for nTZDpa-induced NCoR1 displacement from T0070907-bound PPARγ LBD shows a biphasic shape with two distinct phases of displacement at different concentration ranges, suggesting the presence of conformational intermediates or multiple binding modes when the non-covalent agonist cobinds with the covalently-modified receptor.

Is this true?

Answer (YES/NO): NO